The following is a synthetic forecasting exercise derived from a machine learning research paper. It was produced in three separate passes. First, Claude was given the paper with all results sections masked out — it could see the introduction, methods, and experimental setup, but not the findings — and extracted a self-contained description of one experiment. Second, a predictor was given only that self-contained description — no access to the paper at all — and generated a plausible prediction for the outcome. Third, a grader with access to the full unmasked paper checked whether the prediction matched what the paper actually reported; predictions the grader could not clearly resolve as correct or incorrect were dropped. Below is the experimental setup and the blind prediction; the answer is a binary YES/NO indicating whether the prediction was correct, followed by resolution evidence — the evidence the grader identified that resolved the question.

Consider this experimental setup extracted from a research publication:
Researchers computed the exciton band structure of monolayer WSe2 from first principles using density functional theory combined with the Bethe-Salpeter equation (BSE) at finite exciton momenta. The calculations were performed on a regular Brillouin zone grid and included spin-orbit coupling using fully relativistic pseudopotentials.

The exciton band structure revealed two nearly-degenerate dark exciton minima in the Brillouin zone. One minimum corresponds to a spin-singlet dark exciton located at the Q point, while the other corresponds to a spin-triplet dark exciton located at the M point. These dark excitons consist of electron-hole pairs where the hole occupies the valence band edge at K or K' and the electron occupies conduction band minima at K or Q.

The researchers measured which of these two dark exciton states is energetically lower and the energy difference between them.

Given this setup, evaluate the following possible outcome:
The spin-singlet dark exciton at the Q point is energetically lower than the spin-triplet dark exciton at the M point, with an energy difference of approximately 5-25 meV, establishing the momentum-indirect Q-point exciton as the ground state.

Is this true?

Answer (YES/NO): NO